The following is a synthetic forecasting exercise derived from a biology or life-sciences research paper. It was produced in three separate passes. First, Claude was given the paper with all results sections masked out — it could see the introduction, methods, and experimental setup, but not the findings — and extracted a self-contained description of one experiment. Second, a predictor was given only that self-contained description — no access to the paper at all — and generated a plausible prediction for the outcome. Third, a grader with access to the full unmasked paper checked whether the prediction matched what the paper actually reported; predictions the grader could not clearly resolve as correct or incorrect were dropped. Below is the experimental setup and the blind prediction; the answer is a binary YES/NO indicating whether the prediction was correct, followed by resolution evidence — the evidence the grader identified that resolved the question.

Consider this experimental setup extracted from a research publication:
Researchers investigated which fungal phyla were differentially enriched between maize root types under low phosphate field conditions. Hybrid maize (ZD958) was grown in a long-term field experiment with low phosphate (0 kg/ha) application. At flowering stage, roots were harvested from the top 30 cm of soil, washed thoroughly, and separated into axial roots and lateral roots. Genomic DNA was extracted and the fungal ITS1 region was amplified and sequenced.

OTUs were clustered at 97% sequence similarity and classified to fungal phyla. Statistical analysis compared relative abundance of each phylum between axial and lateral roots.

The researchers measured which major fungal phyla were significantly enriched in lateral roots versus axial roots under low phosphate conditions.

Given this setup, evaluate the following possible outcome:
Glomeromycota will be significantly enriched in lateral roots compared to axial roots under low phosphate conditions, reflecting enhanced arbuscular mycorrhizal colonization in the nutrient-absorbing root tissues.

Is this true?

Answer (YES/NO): NO